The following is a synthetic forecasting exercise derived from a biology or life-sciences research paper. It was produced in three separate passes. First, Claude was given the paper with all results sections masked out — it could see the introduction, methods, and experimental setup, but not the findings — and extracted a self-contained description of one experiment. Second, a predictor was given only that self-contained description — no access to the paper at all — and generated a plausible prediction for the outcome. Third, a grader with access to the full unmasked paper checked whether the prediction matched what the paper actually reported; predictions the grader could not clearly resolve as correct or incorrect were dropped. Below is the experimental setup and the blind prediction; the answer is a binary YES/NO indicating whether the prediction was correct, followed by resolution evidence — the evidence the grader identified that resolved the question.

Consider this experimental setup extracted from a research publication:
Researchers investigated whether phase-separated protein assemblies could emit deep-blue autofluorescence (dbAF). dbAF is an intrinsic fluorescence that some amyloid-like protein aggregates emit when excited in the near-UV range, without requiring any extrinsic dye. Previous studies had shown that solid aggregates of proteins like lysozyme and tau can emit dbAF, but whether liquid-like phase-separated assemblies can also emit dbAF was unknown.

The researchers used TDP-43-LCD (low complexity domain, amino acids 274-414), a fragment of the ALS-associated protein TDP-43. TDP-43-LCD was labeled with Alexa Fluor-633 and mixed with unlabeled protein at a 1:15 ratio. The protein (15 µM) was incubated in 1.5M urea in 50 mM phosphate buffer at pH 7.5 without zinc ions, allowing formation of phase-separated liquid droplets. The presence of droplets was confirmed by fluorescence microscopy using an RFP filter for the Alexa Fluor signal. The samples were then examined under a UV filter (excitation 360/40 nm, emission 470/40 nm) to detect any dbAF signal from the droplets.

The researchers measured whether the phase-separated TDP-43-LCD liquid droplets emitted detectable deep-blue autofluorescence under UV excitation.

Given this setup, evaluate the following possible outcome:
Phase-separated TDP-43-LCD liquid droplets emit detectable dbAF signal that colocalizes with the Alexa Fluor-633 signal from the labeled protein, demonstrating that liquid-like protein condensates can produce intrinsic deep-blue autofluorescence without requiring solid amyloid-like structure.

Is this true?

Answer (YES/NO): NO